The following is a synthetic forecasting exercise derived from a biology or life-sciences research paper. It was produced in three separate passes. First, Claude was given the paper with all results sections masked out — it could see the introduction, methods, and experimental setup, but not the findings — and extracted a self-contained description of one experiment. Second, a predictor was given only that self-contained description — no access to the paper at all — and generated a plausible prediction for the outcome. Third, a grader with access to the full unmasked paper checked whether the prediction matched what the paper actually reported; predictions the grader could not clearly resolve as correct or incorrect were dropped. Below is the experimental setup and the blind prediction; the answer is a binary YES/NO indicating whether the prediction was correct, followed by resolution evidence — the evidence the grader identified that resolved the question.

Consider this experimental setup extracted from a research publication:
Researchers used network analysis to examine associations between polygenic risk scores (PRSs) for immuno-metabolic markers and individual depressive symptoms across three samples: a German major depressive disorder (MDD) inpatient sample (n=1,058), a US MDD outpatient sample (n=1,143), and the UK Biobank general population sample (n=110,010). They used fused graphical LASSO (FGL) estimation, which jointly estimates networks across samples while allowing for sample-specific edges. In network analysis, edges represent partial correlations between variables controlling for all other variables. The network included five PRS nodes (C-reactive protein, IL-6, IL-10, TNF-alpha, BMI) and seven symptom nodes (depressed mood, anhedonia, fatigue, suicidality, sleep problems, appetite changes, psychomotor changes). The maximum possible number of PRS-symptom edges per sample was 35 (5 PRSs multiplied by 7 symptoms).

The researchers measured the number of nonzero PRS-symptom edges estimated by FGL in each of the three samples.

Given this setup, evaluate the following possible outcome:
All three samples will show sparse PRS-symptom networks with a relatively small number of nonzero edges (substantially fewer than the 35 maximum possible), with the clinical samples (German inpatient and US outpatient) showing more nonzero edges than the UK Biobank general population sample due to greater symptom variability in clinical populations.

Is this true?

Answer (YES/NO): NO